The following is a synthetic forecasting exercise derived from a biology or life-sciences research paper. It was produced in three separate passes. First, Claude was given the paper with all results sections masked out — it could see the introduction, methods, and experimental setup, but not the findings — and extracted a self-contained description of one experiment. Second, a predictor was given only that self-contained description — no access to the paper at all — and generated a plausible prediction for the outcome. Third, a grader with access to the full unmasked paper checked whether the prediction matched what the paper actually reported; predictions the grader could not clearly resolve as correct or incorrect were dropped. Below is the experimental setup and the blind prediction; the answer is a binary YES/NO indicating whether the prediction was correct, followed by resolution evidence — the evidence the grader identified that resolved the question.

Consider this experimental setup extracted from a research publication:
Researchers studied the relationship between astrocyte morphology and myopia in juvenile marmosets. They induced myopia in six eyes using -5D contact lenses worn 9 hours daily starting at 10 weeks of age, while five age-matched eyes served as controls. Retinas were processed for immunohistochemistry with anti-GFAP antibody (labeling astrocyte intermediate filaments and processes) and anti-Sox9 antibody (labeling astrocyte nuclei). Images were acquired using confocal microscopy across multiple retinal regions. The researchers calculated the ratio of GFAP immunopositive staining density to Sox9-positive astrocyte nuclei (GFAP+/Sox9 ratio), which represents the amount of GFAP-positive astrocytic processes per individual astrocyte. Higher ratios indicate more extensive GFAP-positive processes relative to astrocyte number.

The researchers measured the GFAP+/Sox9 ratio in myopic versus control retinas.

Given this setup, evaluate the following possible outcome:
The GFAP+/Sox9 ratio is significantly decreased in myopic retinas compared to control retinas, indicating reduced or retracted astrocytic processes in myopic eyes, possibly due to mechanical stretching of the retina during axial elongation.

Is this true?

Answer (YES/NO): NO